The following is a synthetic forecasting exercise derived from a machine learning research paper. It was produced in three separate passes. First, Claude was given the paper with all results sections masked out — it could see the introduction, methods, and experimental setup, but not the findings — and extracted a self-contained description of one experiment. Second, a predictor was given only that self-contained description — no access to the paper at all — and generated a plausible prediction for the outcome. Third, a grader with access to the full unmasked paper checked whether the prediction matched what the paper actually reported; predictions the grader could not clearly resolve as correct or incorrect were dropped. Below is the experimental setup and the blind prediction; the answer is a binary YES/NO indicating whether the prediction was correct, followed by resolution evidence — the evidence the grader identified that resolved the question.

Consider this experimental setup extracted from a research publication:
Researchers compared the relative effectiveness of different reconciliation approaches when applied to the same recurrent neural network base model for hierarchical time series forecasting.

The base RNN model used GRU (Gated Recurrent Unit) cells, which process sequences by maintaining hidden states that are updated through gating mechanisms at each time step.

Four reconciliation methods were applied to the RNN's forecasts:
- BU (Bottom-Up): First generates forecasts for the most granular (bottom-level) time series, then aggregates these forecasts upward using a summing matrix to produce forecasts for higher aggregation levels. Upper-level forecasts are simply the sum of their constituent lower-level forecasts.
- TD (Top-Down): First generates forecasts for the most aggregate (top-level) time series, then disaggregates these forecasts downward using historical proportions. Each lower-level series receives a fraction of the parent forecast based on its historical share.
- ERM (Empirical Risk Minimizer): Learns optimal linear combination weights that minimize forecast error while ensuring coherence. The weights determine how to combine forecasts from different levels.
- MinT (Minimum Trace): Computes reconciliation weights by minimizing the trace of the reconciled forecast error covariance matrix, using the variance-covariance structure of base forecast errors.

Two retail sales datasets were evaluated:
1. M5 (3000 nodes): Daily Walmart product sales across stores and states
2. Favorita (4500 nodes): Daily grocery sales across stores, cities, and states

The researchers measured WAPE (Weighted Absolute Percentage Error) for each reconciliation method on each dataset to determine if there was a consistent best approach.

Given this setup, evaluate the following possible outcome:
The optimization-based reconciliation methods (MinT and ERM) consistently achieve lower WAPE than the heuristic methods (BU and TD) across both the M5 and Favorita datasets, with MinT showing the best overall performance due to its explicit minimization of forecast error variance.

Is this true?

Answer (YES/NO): NO